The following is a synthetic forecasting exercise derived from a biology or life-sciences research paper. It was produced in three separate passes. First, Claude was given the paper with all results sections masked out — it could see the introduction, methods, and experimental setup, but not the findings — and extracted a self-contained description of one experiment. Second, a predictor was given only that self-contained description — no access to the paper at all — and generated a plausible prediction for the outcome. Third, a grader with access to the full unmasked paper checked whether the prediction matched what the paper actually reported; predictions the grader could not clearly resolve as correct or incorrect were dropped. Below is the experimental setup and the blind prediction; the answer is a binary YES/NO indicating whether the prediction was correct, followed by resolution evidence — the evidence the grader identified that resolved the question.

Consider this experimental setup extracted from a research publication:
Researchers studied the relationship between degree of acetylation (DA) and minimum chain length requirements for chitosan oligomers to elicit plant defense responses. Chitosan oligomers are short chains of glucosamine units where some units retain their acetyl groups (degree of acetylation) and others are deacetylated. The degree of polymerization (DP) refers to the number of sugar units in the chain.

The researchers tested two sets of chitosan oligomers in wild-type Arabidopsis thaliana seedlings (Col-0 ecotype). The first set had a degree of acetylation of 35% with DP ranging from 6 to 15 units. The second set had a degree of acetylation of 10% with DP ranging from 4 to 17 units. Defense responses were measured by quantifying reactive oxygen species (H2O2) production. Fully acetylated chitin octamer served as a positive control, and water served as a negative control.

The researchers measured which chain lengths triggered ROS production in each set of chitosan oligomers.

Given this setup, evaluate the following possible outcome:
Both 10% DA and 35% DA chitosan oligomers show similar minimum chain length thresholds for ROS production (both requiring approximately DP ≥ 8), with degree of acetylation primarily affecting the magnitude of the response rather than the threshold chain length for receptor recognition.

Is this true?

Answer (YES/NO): NO